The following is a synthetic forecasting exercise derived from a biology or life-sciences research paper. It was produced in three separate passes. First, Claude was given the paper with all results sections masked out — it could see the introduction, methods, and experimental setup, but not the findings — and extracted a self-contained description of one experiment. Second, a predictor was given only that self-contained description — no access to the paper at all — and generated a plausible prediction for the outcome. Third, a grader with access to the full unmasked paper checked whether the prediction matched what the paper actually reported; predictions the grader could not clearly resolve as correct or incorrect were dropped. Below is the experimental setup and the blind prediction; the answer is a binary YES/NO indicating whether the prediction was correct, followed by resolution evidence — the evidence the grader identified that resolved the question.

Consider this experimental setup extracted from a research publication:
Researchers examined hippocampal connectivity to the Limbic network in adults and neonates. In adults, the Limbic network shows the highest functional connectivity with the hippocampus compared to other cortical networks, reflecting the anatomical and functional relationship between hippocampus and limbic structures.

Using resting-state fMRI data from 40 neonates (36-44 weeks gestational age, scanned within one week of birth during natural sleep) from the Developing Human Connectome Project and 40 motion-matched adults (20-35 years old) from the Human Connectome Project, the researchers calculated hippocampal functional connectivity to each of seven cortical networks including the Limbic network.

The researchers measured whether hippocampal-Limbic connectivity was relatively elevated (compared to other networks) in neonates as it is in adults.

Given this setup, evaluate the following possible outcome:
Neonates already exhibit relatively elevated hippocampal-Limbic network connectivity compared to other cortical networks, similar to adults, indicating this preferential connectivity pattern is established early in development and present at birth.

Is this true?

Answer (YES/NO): NO